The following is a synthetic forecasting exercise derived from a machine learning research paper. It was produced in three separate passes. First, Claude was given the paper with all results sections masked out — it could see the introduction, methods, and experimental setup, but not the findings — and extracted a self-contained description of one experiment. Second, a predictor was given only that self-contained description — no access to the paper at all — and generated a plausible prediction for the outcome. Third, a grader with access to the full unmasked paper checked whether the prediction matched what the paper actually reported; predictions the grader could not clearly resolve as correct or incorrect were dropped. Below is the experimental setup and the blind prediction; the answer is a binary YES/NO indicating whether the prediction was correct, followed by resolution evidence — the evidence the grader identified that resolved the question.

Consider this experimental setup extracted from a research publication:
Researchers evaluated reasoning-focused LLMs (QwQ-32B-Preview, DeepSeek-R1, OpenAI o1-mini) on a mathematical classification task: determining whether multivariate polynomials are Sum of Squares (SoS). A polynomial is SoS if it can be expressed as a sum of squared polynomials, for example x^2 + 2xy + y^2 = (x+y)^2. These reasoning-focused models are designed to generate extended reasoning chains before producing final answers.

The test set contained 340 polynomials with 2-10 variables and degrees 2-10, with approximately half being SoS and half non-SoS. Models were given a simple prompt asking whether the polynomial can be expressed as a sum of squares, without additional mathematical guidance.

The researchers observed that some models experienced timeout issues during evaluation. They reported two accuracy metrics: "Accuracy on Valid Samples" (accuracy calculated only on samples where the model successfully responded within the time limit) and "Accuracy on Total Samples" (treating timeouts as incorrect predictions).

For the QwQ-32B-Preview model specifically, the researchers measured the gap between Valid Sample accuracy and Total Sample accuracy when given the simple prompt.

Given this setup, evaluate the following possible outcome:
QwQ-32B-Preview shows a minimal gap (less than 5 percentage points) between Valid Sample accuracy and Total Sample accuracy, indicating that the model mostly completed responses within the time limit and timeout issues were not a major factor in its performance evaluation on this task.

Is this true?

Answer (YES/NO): NO